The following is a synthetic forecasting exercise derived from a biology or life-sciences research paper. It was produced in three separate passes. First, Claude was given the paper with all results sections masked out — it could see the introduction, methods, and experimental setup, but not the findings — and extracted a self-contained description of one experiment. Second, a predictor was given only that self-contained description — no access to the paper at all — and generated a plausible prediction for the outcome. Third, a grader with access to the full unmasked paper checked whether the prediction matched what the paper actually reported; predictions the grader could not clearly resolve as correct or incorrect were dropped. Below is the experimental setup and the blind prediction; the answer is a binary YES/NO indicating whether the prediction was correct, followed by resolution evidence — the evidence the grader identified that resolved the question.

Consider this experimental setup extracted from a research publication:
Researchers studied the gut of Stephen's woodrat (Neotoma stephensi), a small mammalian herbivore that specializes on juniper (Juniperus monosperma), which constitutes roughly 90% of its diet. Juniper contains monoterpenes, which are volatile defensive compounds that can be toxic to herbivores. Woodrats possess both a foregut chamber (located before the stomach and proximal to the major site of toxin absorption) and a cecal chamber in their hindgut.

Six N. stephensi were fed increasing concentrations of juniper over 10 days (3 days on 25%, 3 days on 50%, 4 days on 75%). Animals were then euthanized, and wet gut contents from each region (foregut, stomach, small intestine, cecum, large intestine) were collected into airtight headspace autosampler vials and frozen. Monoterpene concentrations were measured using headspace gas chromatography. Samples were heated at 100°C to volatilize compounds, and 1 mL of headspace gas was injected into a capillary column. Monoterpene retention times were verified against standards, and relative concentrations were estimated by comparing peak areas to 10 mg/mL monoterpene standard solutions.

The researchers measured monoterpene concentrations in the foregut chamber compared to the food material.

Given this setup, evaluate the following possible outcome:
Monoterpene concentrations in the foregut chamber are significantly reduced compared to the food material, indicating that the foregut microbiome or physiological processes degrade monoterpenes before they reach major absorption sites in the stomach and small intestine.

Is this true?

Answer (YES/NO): NO